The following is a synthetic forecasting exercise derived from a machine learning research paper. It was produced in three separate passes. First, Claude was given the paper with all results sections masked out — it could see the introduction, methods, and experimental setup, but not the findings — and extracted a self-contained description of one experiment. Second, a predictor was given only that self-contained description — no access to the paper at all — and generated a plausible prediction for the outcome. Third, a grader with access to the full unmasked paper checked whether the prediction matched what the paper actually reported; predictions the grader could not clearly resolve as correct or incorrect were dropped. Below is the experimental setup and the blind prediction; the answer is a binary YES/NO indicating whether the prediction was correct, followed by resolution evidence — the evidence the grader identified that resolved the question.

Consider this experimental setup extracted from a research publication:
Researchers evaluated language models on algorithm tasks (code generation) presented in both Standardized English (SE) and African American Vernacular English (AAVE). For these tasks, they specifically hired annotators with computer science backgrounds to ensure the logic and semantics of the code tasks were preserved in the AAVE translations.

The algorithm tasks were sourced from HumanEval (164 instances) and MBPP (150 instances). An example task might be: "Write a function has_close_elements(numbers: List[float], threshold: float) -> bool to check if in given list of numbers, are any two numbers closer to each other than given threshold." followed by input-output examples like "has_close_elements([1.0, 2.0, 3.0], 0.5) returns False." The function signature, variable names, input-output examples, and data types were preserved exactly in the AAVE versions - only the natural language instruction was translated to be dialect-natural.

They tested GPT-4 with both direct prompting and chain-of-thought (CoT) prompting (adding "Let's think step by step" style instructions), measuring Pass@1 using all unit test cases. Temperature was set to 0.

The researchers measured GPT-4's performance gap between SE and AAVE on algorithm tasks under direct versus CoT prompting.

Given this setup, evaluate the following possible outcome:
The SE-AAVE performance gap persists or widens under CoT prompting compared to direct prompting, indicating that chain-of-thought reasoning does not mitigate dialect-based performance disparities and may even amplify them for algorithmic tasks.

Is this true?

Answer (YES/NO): YES